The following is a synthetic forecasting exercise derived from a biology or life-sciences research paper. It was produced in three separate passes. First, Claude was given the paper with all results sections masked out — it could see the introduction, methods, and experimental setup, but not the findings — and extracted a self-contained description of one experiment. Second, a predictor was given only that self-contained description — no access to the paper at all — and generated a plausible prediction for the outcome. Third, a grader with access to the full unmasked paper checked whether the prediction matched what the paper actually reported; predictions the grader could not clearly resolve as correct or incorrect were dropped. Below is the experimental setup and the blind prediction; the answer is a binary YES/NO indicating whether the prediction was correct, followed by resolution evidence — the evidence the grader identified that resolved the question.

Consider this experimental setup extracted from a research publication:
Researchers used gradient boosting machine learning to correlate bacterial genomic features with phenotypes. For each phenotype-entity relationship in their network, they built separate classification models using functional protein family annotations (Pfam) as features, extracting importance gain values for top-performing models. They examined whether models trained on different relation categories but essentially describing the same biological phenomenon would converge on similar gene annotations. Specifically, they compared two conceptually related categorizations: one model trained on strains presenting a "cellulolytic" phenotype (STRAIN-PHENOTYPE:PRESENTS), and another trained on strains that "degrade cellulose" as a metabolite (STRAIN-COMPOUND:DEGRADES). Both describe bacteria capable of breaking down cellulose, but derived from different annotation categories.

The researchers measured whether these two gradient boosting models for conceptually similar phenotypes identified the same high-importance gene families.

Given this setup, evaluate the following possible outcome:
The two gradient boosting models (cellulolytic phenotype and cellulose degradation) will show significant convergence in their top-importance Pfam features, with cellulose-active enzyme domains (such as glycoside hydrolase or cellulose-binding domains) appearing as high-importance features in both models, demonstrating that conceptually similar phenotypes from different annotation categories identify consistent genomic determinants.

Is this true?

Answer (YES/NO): YES